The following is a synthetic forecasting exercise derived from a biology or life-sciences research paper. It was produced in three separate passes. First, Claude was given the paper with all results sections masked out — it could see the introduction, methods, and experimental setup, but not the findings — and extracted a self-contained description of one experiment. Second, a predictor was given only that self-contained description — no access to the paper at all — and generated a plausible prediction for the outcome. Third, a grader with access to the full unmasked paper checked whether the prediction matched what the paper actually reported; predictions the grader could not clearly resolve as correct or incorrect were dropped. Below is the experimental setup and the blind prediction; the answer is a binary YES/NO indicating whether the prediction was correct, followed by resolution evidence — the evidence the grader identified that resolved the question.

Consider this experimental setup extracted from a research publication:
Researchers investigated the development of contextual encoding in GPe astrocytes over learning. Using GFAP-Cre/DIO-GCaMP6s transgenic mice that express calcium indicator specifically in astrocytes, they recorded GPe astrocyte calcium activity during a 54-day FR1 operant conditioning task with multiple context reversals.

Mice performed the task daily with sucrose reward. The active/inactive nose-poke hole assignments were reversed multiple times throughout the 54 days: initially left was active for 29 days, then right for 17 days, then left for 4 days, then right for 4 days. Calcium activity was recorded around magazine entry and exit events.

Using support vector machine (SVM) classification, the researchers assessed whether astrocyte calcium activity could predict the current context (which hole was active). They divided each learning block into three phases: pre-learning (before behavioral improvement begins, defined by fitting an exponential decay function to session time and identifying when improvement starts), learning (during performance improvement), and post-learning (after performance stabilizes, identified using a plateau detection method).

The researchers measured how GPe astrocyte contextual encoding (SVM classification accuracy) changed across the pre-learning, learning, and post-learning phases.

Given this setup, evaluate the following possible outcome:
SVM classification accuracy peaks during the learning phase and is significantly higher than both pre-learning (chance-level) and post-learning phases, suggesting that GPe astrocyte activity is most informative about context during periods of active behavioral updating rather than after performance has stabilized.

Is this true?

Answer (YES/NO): NO